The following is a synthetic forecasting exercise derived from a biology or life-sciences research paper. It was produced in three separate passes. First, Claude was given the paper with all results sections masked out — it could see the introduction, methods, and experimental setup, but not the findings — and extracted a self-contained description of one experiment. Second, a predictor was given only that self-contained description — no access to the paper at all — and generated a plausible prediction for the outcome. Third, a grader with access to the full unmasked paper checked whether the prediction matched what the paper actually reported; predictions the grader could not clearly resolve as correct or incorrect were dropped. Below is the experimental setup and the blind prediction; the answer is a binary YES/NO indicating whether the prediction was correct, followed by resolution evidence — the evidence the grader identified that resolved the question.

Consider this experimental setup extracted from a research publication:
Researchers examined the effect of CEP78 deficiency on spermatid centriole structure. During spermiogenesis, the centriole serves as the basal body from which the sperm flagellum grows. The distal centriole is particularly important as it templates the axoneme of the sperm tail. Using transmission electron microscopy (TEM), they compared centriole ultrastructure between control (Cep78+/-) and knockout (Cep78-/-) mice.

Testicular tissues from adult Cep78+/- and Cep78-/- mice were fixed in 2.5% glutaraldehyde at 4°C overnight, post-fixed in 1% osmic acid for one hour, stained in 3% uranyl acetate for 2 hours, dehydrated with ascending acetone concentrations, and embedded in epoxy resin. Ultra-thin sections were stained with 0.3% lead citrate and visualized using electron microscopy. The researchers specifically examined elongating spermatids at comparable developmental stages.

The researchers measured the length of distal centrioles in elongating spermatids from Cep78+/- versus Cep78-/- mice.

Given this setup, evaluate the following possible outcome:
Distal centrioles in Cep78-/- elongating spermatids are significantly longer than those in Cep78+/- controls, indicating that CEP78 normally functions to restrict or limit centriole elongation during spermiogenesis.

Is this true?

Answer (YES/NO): YES